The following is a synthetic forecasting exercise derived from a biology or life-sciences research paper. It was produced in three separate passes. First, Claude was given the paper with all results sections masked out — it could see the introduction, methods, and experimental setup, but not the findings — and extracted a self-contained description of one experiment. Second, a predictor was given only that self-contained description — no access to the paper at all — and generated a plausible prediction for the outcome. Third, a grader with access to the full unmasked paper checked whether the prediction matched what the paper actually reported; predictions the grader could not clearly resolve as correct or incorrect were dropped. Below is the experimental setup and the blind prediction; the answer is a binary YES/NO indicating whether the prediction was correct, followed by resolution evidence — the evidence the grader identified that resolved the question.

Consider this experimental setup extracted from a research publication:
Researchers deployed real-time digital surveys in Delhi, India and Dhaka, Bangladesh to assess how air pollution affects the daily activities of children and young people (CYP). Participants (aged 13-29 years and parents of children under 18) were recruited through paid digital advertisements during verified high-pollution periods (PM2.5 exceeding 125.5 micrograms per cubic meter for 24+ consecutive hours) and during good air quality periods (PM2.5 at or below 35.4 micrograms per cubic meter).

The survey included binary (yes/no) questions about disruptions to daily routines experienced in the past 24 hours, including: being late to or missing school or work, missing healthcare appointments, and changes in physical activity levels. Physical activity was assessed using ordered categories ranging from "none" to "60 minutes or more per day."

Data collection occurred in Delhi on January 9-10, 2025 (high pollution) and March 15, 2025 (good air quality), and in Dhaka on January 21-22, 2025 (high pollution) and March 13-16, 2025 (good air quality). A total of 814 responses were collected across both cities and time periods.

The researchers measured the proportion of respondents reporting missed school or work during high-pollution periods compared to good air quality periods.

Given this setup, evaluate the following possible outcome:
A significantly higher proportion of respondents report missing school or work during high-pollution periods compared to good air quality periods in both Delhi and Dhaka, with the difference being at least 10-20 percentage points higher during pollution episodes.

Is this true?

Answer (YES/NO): YES